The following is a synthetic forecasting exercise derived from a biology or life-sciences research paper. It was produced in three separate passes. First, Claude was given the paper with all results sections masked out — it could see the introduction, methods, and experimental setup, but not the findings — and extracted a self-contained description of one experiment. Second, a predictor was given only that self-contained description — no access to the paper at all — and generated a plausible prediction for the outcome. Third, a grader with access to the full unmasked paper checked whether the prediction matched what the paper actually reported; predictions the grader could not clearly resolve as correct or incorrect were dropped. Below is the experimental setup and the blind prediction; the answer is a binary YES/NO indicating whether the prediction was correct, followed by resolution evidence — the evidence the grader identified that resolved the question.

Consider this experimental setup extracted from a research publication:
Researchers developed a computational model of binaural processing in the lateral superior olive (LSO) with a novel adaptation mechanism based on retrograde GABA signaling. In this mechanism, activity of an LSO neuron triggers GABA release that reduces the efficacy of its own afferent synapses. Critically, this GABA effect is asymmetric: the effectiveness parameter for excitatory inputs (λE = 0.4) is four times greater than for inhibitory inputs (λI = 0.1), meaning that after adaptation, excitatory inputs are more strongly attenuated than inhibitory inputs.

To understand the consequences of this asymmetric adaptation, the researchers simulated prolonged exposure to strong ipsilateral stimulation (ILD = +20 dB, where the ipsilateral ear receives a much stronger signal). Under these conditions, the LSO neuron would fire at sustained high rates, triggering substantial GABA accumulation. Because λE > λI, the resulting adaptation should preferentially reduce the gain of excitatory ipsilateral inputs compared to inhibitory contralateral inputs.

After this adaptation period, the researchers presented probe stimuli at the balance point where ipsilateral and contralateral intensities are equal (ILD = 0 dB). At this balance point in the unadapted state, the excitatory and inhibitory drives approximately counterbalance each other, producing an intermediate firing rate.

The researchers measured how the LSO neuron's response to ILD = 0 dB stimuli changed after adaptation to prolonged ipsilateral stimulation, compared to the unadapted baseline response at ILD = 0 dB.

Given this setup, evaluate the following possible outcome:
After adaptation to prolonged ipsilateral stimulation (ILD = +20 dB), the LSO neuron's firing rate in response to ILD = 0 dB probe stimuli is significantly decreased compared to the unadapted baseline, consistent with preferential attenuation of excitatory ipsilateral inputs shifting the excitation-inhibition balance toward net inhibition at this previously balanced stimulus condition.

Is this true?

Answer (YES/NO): YES